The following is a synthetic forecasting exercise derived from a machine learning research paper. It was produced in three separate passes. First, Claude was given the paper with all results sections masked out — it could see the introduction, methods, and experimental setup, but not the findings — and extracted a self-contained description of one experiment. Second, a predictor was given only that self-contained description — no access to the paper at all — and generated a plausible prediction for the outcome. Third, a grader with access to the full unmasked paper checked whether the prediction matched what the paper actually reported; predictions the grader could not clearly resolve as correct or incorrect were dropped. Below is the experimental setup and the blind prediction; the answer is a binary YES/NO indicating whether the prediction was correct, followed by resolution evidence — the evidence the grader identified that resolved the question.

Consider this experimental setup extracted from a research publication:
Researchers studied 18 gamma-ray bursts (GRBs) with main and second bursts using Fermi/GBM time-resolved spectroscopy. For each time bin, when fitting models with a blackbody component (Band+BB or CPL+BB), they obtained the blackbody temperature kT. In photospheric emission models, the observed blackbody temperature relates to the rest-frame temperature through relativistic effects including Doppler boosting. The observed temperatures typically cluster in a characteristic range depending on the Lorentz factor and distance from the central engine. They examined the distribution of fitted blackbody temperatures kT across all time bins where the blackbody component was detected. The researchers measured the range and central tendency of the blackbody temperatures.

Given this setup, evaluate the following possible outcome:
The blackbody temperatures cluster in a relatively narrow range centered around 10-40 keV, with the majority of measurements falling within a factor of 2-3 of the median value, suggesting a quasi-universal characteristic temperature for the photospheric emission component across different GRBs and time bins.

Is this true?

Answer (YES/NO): NO